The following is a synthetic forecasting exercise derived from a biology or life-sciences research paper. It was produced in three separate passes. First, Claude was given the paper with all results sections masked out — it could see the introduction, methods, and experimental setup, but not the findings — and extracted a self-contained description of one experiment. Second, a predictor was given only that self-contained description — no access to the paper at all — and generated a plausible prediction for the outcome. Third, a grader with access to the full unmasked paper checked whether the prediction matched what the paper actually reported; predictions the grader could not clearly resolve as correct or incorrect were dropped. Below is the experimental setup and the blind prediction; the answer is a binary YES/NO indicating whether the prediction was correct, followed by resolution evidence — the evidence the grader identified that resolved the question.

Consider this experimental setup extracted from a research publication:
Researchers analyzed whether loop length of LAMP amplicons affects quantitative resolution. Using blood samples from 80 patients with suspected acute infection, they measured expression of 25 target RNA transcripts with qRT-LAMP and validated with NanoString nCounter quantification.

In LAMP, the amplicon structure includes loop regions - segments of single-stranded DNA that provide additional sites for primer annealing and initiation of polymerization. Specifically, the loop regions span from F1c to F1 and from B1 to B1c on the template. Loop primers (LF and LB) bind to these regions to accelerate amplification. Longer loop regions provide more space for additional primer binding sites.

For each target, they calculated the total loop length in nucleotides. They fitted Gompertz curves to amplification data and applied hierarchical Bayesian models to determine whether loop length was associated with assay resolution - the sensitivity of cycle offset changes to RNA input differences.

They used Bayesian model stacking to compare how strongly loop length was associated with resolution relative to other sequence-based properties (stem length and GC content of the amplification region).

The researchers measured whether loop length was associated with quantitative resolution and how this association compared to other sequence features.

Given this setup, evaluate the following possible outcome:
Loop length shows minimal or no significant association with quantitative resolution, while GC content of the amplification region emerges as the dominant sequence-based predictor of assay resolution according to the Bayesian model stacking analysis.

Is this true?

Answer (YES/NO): NO